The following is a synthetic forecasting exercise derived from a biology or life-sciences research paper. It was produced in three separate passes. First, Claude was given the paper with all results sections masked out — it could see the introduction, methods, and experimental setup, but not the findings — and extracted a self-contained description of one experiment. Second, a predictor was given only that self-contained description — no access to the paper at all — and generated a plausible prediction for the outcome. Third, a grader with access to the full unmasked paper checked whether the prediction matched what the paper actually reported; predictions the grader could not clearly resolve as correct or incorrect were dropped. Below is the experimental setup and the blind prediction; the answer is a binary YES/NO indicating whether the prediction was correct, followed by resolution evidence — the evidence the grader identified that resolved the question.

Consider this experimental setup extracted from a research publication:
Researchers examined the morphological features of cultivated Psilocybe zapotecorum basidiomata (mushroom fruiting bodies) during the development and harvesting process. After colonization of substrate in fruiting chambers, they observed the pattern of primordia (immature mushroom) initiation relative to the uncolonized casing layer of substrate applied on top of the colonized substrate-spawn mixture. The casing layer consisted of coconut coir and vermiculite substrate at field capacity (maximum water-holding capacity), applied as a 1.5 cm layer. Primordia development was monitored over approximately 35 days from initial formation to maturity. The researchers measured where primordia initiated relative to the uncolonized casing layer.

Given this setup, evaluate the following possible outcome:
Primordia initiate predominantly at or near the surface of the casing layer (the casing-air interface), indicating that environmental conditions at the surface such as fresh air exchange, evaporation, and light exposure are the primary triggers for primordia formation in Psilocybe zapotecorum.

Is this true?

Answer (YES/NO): NO